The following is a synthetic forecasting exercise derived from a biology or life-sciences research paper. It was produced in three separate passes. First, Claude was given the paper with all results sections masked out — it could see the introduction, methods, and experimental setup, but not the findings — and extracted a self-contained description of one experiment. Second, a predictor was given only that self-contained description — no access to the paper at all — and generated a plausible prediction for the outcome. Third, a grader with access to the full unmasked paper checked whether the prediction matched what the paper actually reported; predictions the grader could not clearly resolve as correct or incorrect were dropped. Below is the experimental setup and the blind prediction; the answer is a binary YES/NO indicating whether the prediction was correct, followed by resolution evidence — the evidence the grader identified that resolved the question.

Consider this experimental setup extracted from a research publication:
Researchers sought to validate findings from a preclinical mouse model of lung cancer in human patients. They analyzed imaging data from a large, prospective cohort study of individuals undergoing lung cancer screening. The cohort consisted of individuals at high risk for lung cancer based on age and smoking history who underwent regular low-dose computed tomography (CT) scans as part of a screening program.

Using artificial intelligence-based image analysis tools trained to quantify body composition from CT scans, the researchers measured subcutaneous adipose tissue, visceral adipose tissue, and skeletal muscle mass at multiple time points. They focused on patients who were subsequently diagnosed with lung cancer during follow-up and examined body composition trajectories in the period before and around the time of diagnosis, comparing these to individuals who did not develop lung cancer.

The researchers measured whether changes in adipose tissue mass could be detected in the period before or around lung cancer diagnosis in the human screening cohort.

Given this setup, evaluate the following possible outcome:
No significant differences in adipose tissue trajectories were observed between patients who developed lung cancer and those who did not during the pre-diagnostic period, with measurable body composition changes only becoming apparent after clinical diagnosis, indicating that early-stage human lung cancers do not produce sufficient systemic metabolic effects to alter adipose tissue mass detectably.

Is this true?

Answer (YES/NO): NO